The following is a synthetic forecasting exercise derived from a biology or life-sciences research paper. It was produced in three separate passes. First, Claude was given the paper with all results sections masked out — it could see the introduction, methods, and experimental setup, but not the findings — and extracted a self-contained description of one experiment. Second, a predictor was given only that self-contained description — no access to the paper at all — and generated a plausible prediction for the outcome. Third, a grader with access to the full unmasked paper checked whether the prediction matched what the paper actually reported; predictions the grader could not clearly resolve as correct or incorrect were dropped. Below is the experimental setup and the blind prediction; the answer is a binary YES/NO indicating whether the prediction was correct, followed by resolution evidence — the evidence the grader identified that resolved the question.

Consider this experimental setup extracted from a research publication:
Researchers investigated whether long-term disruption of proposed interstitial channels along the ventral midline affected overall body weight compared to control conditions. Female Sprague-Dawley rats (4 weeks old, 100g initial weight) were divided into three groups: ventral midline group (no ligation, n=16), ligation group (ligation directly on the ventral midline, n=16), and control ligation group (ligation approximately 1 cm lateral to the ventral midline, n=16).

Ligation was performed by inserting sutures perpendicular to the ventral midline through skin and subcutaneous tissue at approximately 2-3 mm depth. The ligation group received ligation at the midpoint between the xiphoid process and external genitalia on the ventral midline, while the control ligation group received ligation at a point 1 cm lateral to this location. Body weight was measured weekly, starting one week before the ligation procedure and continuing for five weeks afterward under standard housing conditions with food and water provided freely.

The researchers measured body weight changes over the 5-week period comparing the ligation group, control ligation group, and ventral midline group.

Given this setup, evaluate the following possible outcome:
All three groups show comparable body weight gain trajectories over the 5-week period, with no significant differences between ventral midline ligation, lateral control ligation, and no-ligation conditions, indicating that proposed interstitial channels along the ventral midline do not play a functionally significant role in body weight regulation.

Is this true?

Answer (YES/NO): NO